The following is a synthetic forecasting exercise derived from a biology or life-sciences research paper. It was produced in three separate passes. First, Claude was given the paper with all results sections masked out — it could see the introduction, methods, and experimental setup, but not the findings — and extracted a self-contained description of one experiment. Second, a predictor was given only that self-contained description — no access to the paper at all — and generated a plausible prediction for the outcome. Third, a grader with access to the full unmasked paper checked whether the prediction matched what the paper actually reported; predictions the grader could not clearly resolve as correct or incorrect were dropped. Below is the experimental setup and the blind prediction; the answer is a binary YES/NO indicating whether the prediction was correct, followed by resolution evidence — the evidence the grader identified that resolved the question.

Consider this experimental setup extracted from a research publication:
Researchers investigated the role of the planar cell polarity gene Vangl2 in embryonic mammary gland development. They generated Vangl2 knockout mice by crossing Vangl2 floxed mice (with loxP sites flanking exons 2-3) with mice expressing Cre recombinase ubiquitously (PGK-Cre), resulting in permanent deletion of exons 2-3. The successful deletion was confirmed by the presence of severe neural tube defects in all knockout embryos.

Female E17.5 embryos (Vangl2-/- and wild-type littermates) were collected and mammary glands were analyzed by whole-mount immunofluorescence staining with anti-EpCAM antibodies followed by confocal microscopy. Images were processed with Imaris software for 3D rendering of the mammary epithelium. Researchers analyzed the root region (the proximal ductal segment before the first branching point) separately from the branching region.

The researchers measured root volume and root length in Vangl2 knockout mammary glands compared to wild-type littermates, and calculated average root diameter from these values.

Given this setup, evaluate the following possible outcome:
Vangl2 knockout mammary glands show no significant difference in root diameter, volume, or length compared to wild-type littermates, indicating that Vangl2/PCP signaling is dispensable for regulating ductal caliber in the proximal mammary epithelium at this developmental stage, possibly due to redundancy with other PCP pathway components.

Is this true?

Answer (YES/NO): NO